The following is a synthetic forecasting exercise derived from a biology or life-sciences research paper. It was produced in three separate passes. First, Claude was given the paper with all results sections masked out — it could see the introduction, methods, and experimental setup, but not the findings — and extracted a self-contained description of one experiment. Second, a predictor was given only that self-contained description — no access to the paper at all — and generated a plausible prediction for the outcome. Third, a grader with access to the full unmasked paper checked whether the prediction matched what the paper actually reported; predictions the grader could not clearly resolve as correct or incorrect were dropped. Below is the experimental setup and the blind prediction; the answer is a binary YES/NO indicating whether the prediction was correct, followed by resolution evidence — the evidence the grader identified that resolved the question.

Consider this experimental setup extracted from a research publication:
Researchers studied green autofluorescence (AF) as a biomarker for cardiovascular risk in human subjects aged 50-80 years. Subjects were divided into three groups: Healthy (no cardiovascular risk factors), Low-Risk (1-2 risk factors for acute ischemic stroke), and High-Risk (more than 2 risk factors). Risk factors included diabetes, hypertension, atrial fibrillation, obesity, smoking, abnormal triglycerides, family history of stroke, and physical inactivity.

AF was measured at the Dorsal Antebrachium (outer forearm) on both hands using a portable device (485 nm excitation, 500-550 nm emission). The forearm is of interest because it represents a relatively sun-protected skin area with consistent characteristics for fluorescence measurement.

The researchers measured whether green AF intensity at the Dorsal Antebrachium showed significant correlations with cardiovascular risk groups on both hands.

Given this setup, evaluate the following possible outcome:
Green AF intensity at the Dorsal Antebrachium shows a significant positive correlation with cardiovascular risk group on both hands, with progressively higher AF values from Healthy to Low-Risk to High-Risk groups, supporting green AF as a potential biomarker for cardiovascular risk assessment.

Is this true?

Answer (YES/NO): YES